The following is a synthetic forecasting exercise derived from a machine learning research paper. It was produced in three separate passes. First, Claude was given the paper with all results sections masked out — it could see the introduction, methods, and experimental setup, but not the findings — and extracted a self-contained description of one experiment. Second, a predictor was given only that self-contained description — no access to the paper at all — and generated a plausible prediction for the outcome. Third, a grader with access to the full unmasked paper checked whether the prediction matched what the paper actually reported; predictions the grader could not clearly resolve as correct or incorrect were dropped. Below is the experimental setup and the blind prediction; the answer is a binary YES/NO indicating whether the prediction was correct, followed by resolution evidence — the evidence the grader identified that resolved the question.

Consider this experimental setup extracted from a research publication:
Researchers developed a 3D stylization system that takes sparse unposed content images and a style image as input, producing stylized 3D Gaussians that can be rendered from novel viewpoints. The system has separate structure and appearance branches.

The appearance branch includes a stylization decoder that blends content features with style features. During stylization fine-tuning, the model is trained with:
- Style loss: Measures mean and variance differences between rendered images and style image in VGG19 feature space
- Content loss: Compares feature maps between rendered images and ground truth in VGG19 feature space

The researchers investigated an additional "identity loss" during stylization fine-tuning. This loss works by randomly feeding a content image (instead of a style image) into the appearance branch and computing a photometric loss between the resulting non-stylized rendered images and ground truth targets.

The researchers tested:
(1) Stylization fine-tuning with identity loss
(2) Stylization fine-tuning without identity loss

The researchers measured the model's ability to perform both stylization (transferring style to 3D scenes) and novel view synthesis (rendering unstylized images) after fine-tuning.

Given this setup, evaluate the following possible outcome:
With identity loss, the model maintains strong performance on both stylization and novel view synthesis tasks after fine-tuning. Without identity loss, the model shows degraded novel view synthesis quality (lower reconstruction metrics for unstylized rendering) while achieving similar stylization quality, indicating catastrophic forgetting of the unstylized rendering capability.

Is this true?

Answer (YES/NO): YES